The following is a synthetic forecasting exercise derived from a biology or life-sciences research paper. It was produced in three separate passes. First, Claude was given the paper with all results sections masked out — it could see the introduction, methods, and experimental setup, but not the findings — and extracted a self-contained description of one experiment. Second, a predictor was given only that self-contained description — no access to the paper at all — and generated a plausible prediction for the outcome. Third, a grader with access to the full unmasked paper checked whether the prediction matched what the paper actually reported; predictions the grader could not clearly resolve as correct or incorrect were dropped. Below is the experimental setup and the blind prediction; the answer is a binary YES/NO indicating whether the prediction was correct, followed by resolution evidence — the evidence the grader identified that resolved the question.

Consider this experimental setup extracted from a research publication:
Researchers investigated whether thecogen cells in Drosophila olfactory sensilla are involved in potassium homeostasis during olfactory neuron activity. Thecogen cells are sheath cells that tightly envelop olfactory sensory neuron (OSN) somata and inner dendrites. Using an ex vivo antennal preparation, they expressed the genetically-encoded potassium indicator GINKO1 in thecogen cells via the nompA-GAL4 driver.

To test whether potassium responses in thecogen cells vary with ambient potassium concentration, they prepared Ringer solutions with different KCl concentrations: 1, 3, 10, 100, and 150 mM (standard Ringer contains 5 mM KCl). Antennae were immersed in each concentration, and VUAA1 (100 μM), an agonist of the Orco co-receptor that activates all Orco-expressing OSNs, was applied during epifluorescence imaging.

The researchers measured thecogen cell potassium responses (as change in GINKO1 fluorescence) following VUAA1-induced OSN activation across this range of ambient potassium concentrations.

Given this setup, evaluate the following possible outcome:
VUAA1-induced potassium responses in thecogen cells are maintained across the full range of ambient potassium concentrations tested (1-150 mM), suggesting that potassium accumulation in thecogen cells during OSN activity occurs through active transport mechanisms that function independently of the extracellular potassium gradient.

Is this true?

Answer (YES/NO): NO